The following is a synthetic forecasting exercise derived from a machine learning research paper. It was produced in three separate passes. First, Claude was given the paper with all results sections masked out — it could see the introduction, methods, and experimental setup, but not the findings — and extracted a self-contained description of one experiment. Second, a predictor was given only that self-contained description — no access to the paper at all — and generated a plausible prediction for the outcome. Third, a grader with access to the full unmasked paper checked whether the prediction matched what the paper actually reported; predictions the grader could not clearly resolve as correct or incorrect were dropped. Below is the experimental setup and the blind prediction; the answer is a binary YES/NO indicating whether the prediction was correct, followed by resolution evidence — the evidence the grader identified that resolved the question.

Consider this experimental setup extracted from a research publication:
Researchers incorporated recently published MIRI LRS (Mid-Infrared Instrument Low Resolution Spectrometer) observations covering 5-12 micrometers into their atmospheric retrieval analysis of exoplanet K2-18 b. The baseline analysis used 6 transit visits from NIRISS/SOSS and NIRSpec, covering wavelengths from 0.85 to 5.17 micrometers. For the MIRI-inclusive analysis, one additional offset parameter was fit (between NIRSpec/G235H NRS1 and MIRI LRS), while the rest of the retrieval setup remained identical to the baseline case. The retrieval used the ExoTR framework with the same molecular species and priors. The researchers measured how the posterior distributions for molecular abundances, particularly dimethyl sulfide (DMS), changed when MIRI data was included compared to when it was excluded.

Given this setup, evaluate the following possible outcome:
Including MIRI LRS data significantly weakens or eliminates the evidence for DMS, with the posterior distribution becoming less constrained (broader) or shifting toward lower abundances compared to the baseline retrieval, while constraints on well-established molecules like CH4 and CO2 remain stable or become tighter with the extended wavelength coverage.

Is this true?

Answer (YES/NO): NO